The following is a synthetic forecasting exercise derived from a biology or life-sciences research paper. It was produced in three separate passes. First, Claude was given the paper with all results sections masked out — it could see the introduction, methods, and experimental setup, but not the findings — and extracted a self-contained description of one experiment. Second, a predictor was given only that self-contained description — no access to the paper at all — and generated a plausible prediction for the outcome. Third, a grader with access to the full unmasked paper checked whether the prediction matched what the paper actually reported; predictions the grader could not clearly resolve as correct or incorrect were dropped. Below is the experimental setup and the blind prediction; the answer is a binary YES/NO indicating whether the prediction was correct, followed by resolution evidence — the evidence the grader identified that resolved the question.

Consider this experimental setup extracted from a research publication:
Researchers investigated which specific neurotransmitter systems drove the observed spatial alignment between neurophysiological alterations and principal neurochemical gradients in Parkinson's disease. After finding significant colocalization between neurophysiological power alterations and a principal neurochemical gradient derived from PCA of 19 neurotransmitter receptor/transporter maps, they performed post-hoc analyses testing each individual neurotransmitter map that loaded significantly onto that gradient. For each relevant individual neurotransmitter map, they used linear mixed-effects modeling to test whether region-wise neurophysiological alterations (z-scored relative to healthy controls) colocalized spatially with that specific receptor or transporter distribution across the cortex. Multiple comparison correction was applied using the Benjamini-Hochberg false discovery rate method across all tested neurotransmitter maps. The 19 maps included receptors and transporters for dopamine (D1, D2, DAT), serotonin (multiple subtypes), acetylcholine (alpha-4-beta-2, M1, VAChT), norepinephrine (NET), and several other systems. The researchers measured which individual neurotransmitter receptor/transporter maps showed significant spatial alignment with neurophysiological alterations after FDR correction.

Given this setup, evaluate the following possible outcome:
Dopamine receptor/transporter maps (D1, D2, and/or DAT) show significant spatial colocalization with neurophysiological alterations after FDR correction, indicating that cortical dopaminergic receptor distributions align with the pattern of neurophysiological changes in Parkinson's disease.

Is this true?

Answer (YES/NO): NO